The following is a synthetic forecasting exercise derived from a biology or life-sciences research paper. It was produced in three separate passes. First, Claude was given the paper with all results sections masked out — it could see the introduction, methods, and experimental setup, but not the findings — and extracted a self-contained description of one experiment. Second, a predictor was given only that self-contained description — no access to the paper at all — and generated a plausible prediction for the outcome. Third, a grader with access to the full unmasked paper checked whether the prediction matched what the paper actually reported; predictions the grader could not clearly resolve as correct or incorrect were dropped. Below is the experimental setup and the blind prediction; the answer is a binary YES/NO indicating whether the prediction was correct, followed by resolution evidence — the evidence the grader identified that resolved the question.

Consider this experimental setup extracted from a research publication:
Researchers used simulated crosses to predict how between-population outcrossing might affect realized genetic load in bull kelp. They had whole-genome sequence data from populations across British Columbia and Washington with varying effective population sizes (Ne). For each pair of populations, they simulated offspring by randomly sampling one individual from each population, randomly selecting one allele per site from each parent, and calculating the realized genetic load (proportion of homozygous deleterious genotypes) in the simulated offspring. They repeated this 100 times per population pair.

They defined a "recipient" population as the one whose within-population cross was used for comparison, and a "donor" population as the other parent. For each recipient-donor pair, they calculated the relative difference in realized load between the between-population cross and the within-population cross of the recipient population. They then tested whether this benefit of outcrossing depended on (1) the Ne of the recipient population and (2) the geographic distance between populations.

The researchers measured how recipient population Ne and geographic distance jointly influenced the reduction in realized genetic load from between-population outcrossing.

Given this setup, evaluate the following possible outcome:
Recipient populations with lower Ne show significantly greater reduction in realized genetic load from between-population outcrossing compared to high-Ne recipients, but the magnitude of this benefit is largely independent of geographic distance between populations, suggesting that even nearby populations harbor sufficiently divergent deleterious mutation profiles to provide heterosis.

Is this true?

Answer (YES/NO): NO